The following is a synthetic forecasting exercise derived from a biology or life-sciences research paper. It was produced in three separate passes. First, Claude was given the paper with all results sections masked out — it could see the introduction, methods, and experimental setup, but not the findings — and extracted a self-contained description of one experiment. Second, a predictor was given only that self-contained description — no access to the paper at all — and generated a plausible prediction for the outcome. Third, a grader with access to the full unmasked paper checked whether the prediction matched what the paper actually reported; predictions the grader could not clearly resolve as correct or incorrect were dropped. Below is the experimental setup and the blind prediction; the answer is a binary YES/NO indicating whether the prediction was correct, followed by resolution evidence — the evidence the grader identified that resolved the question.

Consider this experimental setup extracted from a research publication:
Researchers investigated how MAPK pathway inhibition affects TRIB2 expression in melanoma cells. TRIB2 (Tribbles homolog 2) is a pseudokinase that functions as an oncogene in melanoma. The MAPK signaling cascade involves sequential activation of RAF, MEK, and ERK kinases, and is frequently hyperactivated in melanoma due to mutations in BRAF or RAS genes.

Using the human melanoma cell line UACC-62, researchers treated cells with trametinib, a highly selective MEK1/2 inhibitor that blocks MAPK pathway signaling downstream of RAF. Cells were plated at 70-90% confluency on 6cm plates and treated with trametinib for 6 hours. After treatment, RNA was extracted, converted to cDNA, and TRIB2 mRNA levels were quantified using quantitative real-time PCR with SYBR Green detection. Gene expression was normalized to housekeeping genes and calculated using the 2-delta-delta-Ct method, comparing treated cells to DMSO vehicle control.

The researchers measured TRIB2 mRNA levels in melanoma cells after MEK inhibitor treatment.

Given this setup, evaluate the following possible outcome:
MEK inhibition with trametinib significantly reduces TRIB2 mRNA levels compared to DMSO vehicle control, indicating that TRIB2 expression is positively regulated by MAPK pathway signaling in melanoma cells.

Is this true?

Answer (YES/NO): YES